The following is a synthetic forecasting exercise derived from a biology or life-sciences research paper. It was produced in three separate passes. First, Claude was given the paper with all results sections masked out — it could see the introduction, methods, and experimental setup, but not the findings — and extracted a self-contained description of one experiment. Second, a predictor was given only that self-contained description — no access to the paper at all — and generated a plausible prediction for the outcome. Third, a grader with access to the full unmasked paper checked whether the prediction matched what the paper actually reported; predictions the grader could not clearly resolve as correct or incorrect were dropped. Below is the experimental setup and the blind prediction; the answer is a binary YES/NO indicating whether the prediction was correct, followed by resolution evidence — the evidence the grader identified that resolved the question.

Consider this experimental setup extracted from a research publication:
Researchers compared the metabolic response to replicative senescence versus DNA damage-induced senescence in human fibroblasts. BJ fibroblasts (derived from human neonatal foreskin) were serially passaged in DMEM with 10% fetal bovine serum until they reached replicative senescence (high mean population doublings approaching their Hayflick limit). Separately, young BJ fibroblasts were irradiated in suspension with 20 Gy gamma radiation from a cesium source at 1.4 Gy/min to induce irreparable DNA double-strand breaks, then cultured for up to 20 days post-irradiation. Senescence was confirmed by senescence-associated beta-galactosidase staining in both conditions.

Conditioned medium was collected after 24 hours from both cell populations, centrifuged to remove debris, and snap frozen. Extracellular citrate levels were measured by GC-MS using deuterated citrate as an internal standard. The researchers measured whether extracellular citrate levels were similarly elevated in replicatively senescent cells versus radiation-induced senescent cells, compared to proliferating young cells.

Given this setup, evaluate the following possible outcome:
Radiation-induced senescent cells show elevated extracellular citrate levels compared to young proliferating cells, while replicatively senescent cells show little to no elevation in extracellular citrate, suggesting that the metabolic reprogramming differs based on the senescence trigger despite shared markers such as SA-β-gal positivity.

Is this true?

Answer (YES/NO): NO